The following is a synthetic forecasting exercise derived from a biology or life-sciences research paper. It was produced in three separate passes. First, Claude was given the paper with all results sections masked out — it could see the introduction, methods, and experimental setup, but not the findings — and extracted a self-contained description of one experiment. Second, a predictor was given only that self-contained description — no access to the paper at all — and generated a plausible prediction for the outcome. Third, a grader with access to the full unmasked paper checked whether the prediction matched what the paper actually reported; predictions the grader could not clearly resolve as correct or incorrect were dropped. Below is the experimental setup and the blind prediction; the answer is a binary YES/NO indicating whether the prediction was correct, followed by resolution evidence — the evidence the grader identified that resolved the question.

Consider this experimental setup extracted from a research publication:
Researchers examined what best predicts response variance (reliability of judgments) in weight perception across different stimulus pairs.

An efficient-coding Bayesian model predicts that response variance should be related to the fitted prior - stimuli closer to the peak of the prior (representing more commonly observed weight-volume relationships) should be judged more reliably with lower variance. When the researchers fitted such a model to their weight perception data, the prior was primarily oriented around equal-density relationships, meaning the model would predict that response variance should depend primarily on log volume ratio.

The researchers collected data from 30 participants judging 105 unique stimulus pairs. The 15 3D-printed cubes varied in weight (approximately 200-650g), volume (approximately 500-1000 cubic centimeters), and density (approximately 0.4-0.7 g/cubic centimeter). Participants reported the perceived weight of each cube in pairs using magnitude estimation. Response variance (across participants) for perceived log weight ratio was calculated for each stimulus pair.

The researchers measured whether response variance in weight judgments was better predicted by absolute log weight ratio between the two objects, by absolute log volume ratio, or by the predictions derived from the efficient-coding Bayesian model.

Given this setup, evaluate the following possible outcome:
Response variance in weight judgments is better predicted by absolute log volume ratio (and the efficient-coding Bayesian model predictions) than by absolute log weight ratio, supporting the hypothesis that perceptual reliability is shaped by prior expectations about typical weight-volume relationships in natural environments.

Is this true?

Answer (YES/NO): NO